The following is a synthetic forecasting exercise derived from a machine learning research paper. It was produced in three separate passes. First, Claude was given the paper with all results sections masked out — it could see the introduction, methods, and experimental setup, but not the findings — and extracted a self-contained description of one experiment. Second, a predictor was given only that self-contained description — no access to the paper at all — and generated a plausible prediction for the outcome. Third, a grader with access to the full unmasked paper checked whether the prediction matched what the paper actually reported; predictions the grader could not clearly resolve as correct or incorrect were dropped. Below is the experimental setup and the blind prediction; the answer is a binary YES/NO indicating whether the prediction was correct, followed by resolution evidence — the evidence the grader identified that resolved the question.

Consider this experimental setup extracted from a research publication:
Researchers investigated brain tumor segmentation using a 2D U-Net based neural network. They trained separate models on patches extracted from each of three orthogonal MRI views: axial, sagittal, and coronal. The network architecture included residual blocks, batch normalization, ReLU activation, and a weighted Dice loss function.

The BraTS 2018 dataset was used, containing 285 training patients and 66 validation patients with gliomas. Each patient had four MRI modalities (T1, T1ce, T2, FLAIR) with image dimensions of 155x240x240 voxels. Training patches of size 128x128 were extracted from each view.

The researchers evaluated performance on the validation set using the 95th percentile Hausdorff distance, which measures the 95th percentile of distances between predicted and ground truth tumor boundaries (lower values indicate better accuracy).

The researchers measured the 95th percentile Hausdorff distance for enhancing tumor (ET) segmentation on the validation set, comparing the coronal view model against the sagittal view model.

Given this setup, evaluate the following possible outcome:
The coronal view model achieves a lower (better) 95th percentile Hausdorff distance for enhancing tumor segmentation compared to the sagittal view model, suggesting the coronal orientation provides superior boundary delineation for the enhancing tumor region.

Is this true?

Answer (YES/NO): NO